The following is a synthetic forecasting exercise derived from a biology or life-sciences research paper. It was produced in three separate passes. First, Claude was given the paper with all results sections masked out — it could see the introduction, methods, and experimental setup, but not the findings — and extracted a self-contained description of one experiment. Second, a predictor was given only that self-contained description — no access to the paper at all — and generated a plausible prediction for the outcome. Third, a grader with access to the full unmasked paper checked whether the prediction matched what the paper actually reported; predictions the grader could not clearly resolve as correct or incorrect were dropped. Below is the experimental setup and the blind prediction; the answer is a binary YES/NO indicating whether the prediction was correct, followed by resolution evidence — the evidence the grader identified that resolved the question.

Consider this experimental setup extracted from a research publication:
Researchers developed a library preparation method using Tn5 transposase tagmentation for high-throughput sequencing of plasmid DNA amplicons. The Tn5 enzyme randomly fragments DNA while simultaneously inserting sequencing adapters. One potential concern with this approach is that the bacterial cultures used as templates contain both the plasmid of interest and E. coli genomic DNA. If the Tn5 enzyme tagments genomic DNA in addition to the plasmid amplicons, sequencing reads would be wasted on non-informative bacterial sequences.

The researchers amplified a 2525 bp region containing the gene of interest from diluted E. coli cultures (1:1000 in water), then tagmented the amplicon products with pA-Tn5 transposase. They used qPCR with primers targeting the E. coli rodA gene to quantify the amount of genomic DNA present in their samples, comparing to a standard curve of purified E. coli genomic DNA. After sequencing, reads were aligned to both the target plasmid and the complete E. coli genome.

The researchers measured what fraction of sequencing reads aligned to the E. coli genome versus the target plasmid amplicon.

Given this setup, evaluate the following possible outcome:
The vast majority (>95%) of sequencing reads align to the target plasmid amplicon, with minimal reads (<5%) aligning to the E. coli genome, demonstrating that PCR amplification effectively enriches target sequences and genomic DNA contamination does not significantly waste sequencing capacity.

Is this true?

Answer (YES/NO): YES